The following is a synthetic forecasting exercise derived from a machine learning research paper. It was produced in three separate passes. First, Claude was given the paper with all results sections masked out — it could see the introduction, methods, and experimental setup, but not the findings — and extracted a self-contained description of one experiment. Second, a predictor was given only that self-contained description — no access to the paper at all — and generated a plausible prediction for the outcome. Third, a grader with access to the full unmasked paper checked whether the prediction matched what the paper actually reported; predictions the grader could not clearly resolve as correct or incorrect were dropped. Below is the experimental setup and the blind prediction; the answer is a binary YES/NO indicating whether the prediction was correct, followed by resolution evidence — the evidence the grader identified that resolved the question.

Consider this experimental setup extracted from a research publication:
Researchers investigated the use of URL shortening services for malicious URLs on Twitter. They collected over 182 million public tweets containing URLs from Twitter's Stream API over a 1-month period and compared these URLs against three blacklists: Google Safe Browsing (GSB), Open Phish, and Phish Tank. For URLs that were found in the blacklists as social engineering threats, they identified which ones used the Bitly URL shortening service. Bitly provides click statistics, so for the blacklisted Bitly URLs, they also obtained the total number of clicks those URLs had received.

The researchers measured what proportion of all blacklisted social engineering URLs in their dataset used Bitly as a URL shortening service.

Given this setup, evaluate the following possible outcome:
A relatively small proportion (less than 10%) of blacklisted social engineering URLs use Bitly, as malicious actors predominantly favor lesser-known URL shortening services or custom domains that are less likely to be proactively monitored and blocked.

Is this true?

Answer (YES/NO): NO